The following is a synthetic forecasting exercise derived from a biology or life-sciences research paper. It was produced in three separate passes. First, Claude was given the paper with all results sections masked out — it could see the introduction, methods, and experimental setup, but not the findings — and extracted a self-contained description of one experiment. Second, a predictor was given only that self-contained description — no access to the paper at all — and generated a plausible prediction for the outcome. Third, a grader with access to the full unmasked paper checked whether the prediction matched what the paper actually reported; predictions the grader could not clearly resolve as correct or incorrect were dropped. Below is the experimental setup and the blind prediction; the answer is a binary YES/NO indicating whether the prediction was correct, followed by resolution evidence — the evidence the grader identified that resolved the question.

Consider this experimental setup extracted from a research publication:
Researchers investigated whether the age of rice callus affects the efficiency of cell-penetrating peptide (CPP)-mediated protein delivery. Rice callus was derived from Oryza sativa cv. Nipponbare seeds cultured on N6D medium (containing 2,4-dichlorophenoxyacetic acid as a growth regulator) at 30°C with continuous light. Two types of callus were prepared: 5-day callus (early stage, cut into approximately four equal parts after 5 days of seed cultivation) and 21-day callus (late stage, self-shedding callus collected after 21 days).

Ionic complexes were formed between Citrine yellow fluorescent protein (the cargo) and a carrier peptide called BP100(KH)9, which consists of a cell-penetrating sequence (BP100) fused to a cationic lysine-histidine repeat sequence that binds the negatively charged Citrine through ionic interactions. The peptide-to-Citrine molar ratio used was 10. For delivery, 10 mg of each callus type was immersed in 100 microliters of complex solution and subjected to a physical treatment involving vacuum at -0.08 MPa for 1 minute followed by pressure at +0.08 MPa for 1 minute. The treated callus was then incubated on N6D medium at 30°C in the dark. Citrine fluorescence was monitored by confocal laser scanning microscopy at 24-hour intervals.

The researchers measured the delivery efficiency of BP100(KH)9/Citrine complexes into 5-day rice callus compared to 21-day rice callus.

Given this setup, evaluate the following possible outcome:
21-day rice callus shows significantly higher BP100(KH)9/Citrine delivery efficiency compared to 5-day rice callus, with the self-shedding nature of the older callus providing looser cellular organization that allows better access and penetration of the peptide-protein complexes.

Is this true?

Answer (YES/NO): NO